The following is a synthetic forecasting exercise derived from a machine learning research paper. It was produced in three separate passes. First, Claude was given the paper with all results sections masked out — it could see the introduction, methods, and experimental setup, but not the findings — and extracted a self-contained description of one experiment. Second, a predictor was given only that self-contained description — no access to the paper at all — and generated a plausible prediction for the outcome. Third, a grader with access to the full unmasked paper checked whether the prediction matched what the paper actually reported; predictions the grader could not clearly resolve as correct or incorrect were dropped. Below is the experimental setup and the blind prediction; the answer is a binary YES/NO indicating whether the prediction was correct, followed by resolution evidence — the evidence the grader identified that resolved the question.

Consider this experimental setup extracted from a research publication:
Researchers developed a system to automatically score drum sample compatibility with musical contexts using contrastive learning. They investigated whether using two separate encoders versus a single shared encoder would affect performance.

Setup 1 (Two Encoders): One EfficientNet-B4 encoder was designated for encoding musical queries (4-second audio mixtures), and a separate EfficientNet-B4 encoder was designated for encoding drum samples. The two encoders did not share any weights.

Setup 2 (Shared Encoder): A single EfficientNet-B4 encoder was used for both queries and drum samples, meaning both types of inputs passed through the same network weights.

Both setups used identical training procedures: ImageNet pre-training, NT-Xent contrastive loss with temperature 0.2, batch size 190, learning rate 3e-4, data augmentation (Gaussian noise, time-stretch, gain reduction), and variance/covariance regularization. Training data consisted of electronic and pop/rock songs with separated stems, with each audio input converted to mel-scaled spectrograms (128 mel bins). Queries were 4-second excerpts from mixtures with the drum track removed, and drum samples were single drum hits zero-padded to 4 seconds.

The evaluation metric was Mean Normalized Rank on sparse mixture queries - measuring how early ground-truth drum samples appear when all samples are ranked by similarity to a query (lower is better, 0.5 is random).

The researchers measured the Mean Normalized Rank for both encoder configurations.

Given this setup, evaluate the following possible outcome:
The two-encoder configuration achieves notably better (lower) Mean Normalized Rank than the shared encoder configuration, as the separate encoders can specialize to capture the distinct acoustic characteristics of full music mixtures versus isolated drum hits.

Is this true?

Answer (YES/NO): YES